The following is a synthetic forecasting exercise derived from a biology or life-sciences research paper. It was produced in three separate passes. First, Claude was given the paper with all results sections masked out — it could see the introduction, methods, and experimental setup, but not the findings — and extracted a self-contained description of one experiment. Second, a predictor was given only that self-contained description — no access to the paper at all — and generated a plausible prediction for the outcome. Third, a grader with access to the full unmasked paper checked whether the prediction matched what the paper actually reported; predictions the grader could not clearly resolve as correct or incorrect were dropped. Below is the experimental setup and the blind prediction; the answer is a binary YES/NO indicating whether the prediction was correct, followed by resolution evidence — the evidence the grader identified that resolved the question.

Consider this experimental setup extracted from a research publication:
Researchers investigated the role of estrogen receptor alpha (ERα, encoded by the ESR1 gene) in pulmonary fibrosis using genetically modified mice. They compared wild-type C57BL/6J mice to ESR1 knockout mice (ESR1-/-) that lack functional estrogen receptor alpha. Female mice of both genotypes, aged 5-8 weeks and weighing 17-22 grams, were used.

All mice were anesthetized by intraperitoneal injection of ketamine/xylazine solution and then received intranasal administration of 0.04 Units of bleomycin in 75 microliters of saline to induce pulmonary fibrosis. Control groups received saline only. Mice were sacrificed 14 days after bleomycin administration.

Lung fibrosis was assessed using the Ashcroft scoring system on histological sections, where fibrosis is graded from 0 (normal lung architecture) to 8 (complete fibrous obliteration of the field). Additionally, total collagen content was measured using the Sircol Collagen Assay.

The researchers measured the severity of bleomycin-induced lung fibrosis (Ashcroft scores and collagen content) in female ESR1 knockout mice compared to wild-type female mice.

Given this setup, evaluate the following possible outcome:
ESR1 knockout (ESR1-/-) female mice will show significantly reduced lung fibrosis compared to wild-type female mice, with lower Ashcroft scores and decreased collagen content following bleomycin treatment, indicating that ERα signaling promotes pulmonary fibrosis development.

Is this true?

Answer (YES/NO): NO